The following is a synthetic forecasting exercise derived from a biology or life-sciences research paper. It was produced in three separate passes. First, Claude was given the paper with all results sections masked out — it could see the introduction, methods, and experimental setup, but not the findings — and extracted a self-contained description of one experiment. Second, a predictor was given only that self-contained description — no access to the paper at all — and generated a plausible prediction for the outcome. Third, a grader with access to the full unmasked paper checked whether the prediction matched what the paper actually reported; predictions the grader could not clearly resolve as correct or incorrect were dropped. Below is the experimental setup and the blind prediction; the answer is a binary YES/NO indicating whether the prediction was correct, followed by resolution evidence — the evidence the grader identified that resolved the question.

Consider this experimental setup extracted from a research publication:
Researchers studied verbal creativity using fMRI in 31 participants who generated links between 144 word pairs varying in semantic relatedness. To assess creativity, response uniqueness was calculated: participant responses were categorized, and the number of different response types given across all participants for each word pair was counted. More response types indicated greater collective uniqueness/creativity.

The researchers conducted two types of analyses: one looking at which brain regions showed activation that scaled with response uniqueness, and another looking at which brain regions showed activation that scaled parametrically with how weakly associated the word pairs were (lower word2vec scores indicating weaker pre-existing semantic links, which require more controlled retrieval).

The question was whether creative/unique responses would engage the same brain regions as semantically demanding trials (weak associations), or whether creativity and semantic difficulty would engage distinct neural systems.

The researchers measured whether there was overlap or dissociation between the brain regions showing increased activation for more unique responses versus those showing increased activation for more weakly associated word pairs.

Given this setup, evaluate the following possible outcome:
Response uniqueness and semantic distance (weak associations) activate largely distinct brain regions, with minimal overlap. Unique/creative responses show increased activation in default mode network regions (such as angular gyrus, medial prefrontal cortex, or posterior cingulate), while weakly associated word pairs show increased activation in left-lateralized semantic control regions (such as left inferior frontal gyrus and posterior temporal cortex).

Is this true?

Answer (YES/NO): NO